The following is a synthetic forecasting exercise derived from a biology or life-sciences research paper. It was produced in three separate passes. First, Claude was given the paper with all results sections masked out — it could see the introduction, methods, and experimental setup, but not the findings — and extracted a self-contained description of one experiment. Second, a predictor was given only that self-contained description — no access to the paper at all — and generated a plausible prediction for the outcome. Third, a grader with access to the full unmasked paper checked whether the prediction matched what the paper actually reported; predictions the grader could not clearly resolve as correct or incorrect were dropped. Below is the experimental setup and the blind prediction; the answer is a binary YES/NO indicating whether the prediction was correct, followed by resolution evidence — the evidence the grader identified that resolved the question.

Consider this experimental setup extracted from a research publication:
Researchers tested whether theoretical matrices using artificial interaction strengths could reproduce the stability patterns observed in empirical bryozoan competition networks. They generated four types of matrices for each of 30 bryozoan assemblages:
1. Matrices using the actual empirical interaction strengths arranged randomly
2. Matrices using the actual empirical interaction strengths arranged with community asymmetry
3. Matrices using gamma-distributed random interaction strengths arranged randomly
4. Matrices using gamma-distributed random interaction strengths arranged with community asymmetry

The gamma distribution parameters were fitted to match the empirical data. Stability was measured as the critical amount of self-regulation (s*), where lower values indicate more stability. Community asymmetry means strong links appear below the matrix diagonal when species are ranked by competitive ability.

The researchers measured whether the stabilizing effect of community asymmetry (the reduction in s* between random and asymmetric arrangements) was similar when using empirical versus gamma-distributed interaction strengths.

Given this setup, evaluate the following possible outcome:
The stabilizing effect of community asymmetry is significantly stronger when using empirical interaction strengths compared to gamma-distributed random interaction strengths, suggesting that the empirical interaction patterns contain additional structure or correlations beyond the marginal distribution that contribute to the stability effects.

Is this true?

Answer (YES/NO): NO